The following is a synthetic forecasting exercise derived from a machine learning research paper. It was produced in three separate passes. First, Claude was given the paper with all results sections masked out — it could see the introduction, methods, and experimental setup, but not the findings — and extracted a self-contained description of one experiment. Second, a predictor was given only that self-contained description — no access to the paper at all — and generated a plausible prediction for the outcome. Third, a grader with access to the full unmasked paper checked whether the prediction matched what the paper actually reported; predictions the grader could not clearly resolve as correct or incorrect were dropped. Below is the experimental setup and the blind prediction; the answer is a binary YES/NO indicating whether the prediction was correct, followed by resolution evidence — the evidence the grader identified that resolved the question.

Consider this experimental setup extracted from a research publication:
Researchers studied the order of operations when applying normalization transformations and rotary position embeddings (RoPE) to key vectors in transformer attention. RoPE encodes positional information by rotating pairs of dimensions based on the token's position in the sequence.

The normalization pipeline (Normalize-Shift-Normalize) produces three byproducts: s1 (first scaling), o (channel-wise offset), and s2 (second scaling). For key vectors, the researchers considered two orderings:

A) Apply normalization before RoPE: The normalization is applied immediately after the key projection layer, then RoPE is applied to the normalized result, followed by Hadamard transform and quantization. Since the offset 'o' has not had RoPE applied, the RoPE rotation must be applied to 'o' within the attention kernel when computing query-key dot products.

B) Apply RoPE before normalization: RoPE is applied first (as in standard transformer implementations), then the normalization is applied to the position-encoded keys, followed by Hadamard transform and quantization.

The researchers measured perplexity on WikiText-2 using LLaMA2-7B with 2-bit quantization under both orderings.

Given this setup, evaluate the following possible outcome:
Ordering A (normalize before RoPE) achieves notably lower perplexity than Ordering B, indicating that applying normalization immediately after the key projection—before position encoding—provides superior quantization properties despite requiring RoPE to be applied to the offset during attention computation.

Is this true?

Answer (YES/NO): NO